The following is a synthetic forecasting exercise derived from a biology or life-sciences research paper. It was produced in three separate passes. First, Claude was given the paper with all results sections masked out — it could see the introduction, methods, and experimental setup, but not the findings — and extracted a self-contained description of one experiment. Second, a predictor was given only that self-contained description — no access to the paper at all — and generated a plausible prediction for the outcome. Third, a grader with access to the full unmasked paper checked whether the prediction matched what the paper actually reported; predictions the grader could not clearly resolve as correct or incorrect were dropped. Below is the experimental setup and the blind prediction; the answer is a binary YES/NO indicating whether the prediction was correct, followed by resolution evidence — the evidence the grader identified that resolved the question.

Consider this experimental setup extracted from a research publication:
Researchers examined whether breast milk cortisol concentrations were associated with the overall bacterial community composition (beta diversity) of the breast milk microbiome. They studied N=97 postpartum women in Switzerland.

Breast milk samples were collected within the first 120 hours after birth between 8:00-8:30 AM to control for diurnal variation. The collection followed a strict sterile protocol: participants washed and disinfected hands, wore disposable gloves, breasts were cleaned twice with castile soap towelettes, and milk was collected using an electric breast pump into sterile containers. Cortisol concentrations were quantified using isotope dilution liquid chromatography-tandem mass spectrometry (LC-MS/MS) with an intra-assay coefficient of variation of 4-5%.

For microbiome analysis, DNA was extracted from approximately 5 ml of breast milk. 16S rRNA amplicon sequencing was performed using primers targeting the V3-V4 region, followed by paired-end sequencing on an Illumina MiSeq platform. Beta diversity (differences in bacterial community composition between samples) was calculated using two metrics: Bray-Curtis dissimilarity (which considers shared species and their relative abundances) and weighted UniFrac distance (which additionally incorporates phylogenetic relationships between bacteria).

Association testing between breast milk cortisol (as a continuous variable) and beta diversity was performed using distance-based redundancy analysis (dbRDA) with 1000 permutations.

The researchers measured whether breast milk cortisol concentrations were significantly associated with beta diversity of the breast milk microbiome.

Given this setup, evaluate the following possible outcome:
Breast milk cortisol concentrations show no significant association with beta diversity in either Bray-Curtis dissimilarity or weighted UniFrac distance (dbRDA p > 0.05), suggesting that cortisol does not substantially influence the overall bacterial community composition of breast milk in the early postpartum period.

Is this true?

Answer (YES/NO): YES